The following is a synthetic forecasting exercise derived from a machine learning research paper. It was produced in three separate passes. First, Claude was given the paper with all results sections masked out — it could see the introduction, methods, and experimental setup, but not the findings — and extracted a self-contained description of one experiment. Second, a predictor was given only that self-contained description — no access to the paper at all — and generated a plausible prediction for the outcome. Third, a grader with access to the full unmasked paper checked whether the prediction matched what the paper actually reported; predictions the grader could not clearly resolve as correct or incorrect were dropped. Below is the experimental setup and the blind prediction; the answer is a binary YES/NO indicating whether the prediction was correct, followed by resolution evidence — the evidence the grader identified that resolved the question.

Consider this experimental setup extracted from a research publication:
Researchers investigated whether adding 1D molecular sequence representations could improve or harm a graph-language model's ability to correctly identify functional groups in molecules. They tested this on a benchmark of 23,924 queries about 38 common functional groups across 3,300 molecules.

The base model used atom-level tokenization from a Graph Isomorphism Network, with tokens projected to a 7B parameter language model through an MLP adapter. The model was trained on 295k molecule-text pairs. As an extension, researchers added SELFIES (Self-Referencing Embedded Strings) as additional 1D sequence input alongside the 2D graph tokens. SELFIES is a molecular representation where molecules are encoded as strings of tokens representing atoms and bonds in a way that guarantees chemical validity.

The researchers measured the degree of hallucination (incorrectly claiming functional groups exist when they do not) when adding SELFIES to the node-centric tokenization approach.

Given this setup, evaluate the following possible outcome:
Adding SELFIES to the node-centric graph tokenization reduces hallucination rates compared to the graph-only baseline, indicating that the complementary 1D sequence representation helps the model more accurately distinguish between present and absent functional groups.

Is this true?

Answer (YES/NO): NO